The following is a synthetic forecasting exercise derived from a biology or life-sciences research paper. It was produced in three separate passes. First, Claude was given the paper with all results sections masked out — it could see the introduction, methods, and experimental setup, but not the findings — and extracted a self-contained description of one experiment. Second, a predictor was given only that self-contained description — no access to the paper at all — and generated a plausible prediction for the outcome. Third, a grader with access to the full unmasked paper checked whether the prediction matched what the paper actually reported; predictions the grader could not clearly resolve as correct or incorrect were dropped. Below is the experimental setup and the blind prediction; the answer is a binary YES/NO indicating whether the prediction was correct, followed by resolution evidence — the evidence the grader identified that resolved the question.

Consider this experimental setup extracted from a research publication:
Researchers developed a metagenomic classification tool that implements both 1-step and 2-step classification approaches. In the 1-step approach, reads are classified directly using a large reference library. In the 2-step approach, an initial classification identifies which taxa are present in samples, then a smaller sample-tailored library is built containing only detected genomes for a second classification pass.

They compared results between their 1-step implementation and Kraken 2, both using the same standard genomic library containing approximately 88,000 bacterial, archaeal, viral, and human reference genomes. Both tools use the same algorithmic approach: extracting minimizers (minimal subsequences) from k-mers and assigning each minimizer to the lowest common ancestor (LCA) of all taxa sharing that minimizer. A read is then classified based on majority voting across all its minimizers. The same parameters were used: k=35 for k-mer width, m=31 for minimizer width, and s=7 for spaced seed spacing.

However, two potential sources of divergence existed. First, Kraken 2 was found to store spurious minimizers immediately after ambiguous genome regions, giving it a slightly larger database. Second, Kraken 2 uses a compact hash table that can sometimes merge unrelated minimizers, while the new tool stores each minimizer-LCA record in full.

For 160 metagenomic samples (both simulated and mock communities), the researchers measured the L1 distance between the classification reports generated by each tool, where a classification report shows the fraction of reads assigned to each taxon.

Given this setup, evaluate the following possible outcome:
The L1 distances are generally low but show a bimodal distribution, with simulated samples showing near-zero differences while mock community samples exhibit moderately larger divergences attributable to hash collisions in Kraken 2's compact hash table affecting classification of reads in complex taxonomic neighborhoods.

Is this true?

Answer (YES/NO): NO